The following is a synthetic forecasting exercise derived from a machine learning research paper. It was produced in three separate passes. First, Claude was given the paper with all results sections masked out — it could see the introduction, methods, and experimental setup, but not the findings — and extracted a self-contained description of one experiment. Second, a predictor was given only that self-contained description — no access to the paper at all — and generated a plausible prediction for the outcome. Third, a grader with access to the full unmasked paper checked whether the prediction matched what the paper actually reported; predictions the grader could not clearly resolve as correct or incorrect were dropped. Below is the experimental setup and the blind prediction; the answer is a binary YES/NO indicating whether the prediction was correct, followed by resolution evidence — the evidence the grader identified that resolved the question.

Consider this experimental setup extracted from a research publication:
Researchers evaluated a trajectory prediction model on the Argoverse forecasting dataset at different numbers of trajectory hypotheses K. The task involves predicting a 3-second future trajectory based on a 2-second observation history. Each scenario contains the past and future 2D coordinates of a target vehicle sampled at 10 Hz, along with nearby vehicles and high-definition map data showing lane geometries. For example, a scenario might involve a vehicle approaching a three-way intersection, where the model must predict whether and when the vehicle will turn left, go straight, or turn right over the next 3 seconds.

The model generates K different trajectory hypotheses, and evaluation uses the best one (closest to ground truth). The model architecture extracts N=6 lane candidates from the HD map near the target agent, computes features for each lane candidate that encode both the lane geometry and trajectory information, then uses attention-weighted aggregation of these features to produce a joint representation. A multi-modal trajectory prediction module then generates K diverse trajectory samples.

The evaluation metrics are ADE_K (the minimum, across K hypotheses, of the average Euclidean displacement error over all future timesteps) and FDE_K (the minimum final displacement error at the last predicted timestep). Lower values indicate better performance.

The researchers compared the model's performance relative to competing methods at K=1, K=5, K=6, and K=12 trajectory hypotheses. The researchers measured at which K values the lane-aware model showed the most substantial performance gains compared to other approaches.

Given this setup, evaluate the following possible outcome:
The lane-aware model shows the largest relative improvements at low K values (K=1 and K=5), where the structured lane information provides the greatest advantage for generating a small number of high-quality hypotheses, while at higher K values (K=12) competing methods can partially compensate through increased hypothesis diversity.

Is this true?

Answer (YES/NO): NO